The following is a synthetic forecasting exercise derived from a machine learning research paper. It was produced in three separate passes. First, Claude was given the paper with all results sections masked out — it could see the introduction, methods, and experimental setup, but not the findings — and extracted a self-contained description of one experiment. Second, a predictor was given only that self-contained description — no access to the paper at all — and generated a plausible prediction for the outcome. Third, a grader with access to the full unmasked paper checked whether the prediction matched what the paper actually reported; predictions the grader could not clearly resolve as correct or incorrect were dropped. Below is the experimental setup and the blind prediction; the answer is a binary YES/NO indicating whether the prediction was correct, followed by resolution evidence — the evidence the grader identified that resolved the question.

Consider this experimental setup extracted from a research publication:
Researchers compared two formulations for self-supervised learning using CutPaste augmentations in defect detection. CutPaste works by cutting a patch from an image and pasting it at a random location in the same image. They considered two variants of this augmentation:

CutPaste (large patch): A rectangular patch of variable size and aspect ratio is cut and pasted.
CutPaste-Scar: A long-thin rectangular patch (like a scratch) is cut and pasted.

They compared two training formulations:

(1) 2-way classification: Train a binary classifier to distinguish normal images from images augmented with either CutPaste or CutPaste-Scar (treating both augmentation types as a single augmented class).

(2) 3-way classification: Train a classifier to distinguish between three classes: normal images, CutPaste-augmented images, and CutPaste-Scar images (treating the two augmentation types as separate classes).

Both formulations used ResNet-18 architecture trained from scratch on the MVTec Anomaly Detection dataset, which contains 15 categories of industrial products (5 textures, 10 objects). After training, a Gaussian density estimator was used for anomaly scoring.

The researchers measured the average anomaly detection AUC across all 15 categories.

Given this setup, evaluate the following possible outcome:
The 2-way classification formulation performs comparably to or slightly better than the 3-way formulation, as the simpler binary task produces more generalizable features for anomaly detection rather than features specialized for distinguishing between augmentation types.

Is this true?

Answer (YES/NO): NO